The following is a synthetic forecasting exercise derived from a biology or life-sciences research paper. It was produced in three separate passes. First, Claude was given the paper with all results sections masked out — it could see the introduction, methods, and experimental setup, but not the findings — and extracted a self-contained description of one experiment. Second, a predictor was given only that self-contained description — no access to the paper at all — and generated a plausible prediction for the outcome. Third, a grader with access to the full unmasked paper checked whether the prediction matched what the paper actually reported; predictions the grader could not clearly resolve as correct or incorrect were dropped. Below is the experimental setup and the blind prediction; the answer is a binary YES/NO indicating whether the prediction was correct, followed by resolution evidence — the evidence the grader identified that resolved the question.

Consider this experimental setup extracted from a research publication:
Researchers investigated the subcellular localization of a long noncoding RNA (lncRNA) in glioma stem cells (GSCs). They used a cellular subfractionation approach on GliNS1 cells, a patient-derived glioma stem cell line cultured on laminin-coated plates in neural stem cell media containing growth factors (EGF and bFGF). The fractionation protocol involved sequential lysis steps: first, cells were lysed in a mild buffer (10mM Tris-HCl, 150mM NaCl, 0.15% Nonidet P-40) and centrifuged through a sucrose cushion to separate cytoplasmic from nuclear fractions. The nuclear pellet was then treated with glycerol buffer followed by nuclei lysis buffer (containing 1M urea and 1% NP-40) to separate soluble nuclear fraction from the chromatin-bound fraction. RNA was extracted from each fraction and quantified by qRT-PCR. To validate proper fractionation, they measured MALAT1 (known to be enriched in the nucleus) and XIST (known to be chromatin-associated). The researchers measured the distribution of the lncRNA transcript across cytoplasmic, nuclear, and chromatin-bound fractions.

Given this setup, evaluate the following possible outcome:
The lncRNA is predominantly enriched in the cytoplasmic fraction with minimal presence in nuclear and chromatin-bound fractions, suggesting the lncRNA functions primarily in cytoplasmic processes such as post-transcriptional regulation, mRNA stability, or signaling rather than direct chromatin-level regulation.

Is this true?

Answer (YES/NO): NO